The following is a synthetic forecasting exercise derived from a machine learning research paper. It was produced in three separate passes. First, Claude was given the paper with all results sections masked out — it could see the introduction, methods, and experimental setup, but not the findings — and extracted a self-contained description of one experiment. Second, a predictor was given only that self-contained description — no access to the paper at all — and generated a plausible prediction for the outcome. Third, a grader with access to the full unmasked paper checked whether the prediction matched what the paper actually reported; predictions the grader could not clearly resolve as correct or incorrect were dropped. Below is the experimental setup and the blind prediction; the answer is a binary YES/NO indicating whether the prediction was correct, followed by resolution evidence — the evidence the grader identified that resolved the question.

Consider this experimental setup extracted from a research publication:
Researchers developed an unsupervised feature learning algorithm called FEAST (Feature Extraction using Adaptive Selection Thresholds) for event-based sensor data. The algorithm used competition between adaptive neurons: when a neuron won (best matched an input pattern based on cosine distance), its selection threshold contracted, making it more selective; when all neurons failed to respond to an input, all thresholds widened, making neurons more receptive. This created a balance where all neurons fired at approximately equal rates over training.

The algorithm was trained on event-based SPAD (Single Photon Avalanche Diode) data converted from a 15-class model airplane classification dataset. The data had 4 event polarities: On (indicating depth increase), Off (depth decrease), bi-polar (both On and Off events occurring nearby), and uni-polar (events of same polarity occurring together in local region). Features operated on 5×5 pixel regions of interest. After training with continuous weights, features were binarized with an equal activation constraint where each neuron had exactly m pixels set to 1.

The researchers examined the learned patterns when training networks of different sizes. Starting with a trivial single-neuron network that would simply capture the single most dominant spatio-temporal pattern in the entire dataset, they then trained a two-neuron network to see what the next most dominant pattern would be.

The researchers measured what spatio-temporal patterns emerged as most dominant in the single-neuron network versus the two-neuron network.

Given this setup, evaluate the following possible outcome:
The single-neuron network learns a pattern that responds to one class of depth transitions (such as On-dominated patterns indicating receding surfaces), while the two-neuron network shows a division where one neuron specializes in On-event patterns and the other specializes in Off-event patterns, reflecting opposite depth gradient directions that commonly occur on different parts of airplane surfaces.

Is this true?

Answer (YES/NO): NO